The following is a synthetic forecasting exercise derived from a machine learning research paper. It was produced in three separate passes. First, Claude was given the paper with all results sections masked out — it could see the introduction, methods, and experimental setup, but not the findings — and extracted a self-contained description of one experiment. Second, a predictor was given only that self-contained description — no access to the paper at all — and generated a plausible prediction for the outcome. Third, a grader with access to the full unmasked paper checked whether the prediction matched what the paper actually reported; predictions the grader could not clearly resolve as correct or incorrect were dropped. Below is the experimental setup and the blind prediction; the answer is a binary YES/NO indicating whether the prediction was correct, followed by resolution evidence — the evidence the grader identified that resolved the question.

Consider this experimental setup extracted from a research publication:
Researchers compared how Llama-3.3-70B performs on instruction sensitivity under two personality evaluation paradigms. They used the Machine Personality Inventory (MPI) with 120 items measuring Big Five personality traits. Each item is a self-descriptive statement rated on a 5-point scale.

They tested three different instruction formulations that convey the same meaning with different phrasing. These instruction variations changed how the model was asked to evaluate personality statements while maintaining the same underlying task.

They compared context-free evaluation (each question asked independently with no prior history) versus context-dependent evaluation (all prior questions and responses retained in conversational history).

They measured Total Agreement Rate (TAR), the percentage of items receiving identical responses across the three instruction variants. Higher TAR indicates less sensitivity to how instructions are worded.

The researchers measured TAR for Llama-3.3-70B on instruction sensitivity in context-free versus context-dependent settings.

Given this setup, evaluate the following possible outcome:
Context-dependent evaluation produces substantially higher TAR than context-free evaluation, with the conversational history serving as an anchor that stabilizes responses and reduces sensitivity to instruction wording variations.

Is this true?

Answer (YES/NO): YES